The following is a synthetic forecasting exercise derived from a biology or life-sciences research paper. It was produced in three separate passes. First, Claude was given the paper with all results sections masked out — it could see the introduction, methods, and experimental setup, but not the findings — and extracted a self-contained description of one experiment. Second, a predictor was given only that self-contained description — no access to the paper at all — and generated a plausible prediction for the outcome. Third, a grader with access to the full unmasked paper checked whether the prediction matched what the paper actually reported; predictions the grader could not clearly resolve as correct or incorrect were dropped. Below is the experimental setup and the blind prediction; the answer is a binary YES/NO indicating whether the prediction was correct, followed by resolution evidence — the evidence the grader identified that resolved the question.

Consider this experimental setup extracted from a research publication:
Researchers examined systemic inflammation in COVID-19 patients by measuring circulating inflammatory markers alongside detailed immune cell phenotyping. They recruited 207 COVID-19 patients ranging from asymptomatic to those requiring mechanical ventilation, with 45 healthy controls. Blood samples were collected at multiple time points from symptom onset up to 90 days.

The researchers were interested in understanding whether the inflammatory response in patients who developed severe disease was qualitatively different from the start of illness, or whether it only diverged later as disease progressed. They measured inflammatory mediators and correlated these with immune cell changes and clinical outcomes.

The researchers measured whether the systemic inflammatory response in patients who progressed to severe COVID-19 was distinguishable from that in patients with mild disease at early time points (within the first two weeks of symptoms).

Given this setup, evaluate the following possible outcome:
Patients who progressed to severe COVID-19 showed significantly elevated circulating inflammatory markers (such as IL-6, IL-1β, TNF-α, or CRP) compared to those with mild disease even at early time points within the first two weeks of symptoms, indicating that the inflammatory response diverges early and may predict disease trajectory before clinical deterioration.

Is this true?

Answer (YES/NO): YES